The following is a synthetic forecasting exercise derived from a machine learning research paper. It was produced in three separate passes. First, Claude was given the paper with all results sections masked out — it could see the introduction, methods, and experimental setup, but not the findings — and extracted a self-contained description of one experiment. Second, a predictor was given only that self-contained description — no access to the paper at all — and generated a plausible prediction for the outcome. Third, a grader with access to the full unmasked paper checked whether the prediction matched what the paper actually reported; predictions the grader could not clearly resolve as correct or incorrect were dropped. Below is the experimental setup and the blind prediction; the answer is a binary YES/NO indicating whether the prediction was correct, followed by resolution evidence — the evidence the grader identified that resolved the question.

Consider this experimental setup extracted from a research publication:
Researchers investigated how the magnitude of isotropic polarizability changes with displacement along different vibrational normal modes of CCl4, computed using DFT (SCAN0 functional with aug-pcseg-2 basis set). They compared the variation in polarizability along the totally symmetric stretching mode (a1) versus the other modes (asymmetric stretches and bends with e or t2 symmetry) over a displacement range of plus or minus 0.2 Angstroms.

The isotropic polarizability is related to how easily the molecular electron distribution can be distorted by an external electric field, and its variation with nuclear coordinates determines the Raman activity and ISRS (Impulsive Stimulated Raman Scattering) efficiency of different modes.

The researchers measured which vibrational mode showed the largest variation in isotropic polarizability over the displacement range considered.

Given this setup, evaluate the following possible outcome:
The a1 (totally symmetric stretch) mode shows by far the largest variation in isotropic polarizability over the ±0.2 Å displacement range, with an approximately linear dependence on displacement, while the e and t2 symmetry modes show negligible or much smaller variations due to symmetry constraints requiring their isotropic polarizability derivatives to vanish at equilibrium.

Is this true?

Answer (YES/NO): YES